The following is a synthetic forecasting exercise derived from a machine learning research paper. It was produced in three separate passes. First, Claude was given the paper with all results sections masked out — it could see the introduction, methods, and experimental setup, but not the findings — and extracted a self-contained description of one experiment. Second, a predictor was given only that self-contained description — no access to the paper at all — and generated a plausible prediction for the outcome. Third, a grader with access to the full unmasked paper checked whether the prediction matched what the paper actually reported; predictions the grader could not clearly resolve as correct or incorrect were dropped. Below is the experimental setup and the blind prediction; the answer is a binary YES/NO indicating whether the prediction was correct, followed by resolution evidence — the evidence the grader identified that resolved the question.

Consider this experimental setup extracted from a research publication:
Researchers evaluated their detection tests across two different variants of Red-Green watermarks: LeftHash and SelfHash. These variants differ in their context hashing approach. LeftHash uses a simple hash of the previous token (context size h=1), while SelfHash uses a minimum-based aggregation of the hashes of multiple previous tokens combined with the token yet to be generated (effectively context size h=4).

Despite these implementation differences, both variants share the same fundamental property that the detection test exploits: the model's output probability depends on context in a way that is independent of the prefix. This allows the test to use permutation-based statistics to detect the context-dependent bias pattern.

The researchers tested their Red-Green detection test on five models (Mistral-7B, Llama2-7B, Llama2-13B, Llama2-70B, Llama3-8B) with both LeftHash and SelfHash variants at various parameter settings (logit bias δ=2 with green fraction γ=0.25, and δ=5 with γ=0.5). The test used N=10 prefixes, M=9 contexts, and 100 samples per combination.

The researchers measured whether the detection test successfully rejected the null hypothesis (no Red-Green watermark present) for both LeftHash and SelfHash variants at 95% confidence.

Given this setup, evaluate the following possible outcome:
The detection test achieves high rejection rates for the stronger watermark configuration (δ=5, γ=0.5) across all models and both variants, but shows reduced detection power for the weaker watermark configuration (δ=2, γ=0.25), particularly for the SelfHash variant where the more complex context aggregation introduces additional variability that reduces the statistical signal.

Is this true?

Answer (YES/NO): NO